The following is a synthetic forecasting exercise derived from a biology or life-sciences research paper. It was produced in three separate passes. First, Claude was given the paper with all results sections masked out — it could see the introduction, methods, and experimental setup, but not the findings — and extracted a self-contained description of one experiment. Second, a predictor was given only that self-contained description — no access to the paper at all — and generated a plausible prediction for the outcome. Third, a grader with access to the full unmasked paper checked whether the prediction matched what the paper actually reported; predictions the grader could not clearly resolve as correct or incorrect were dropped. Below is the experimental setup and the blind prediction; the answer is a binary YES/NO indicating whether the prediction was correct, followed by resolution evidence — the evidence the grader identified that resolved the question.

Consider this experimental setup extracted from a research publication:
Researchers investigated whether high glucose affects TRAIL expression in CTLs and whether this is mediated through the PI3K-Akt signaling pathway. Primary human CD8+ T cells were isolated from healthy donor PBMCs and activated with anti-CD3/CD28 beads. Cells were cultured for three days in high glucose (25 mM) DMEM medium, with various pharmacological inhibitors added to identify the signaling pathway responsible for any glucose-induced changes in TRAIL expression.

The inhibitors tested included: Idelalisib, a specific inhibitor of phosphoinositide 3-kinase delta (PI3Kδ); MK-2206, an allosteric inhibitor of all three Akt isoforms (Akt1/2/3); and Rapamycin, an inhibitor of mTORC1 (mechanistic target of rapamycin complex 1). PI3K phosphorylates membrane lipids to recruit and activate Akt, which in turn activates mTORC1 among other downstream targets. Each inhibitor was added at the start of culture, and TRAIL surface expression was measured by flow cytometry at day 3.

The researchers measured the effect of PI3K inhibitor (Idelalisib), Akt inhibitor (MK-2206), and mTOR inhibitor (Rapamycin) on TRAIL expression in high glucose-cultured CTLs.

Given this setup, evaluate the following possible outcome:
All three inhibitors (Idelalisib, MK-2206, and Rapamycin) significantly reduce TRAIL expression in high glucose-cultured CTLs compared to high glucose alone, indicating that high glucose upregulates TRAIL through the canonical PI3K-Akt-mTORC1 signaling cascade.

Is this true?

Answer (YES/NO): NO